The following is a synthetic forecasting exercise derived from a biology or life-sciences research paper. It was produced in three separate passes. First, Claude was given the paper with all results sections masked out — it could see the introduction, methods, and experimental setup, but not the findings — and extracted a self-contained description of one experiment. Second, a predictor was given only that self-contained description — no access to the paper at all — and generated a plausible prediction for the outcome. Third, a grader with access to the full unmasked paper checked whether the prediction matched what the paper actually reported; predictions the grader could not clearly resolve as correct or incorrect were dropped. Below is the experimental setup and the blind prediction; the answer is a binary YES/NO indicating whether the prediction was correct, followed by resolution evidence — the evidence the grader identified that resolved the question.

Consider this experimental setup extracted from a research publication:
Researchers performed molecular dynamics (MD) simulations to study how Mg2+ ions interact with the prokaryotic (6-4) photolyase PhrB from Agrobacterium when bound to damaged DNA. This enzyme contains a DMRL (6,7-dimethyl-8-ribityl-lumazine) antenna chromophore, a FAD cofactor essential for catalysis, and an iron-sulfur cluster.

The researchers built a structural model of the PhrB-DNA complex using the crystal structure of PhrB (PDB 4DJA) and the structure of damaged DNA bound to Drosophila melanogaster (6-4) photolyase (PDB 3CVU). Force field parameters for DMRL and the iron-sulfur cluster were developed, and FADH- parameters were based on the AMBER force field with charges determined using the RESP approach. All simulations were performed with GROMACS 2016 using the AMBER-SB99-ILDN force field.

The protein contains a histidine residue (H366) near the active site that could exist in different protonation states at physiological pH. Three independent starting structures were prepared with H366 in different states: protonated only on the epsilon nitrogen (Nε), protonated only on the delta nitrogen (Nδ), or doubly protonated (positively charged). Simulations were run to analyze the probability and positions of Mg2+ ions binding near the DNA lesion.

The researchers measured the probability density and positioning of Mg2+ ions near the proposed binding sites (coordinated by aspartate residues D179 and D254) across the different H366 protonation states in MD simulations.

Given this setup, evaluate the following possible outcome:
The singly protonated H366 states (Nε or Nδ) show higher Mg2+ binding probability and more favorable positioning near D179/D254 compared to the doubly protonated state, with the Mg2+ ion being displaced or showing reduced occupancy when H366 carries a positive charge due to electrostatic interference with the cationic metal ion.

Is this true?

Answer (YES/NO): NO